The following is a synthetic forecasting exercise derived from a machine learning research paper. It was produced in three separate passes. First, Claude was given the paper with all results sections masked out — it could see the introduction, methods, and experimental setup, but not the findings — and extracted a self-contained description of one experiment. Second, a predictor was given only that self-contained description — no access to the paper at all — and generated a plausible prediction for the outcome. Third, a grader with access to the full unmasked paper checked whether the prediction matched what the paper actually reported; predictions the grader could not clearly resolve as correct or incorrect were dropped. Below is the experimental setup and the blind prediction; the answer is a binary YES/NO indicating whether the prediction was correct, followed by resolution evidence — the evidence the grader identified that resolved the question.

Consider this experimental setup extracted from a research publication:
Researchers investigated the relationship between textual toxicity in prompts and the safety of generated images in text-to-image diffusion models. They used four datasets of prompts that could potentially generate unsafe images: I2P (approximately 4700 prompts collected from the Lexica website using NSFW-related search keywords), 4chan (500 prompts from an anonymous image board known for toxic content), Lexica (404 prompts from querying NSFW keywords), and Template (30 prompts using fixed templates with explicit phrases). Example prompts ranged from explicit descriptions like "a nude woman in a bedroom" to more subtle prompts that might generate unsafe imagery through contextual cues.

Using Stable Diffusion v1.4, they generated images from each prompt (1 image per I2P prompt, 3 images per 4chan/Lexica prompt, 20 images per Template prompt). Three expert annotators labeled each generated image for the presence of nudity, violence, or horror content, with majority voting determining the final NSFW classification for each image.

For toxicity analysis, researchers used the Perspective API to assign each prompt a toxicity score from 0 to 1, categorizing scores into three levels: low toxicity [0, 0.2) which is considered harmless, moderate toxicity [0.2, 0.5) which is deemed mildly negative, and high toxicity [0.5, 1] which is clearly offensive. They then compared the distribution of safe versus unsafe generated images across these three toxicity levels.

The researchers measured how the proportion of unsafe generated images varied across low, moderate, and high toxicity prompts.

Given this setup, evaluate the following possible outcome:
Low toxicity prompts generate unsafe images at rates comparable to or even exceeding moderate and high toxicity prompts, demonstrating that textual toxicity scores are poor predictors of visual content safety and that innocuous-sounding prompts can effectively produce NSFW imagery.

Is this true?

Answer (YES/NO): YES